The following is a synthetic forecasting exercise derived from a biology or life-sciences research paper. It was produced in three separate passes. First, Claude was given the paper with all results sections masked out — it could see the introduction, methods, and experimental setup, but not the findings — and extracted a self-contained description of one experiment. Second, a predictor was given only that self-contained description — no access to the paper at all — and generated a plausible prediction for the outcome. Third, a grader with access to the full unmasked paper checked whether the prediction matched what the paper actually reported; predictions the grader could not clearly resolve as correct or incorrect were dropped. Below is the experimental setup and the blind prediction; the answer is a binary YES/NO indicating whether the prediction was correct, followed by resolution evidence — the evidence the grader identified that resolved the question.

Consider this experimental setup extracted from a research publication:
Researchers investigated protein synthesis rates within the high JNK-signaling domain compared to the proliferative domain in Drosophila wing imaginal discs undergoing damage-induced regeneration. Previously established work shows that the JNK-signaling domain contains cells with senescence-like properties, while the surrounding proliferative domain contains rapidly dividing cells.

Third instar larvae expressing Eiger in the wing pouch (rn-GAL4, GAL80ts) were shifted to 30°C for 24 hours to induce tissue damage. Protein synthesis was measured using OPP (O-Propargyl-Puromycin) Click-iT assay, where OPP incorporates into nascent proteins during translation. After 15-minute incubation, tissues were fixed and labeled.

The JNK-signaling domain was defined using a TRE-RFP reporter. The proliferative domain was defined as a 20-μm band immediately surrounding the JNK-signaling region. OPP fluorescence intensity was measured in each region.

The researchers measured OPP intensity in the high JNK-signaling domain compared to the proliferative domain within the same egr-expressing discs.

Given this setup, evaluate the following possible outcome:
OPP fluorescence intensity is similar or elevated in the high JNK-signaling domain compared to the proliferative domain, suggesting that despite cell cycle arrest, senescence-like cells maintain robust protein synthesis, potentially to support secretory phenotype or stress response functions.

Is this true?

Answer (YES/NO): NO